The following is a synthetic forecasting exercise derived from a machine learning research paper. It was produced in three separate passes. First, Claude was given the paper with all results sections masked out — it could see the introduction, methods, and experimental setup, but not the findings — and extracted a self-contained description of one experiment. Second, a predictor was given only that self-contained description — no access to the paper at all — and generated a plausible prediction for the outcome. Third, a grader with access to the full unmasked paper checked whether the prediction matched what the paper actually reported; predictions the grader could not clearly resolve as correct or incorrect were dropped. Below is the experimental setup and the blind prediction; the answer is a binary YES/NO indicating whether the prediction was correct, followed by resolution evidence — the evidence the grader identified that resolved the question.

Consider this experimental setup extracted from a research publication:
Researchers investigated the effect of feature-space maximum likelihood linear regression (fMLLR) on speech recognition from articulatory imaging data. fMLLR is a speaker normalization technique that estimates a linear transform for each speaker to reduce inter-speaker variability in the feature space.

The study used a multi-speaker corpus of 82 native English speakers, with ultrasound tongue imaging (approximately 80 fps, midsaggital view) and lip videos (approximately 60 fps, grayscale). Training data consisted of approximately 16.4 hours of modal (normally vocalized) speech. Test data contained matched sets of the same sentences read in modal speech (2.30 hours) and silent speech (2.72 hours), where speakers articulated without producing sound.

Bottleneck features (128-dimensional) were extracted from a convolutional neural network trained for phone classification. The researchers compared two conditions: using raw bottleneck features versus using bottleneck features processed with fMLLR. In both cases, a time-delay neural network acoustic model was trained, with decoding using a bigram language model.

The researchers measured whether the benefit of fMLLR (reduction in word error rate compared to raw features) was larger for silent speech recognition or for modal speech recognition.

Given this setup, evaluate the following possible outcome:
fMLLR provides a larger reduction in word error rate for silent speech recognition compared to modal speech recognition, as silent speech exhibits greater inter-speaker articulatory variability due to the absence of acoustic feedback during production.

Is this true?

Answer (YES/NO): YES